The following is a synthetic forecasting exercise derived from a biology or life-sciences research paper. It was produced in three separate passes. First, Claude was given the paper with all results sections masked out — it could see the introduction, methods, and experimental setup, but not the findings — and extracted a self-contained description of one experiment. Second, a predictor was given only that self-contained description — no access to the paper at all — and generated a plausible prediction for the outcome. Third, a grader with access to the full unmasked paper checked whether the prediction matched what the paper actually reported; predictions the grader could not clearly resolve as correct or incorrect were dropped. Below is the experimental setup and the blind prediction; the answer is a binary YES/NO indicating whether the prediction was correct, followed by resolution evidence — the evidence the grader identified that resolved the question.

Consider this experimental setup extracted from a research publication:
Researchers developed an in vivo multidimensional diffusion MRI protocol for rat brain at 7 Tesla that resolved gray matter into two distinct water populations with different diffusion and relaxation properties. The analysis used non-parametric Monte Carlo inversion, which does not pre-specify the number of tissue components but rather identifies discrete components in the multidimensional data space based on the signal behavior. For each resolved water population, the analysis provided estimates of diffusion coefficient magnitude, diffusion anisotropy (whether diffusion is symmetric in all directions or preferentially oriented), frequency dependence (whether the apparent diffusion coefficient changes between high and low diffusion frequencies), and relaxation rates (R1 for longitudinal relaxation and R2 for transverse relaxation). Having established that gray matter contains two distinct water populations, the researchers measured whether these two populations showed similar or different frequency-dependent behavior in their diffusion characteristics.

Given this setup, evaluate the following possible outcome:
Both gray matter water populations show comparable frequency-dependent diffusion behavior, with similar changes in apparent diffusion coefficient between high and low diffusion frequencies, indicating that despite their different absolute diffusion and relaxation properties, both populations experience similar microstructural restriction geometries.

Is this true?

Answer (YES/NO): NO